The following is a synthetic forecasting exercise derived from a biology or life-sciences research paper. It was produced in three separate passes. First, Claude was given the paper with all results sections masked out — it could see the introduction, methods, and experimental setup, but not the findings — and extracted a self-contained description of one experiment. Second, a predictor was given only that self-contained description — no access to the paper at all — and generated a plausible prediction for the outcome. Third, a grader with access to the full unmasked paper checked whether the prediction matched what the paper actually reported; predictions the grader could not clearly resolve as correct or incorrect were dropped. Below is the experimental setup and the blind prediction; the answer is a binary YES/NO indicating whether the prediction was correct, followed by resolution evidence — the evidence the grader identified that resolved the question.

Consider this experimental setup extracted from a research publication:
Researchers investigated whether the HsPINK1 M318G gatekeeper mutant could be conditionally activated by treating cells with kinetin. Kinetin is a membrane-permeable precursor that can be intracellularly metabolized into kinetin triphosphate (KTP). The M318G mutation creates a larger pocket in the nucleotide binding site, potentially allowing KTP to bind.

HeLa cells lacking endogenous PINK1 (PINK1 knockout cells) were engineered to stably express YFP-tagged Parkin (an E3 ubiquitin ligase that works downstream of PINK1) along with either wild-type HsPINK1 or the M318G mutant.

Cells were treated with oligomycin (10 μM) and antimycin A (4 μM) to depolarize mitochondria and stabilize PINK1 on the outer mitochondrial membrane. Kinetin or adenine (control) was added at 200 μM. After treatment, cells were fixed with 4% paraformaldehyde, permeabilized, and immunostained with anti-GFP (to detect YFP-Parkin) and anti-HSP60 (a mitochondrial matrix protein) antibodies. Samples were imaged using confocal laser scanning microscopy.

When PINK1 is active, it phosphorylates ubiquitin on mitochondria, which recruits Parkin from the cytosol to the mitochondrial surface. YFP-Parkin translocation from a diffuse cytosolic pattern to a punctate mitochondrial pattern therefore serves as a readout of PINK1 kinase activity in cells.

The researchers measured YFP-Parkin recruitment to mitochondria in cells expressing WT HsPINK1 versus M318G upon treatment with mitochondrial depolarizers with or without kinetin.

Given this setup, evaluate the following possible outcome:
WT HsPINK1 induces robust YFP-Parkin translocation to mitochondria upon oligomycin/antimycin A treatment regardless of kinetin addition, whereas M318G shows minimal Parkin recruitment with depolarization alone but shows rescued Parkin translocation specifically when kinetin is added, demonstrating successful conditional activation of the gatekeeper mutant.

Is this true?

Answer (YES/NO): YES